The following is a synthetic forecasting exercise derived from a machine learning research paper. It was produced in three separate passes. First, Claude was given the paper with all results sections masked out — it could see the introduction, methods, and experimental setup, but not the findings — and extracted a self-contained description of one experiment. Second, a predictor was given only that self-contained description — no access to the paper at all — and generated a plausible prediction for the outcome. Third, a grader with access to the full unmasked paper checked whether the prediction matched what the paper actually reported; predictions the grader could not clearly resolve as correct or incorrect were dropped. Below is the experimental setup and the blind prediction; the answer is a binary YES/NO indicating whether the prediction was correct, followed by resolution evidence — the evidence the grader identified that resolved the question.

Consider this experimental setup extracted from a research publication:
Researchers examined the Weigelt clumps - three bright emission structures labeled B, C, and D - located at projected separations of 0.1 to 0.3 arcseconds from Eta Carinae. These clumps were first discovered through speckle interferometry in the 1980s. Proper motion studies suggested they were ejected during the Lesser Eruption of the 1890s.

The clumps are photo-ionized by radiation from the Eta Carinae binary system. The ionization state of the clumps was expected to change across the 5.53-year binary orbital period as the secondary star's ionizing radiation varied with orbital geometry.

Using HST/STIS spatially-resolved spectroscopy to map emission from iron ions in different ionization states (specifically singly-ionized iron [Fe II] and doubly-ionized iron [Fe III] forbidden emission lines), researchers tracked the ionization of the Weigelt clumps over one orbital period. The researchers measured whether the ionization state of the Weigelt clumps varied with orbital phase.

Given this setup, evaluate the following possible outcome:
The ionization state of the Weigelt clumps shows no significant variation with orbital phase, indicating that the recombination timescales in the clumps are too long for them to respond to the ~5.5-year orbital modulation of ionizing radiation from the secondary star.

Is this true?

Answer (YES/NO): NO